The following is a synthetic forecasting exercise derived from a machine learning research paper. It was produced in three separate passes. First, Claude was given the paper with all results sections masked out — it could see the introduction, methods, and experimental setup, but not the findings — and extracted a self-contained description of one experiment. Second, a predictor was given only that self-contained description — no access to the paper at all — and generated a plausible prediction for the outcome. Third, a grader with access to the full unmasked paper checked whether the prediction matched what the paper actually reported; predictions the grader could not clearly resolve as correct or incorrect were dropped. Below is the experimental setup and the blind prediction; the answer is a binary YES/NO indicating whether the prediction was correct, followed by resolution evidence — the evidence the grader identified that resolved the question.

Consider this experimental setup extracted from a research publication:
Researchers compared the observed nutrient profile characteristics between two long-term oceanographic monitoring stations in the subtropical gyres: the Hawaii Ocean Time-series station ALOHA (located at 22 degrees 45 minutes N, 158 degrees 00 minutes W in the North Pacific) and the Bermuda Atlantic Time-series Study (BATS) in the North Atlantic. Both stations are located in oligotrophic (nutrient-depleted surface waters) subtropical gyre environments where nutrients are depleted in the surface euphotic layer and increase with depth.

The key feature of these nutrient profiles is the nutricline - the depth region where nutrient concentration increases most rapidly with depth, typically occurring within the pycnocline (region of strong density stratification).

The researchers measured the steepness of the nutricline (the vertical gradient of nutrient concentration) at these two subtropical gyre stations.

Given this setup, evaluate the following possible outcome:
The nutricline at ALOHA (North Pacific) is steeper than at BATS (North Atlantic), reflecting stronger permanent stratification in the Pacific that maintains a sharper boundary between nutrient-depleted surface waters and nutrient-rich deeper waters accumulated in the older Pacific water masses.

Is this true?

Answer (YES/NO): YES